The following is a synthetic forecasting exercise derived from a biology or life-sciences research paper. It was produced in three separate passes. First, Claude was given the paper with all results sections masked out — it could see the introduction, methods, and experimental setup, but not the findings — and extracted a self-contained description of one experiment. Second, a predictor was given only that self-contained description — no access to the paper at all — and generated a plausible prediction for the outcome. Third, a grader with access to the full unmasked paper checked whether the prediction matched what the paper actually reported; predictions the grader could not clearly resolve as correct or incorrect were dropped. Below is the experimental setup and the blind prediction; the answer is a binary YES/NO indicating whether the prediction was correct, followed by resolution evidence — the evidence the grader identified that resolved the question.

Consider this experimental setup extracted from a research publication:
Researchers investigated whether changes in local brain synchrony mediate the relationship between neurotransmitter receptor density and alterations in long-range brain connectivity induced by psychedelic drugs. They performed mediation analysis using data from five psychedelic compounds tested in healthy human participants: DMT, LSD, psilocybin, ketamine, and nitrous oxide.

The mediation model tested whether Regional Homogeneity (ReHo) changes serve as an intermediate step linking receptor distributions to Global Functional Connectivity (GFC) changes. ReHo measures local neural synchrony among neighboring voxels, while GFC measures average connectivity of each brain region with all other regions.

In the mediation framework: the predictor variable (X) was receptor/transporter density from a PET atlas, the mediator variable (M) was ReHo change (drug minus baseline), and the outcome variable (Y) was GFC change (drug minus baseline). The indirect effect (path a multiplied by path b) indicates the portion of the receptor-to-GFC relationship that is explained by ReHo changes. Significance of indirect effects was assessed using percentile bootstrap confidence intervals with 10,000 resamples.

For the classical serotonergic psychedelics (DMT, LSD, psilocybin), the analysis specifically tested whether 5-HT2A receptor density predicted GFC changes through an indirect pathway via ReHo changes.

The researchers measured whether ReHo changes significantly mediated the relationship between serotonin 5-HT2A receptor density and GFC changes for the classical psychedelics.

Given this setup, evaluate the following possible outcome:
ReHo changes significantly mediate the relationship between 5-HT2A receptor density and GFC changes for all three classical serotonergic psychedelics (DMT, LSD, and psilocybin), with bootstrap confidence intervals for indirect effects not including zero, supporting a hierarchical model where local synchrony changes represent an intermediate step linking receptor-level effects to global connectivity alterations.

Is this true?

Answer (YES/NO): NO